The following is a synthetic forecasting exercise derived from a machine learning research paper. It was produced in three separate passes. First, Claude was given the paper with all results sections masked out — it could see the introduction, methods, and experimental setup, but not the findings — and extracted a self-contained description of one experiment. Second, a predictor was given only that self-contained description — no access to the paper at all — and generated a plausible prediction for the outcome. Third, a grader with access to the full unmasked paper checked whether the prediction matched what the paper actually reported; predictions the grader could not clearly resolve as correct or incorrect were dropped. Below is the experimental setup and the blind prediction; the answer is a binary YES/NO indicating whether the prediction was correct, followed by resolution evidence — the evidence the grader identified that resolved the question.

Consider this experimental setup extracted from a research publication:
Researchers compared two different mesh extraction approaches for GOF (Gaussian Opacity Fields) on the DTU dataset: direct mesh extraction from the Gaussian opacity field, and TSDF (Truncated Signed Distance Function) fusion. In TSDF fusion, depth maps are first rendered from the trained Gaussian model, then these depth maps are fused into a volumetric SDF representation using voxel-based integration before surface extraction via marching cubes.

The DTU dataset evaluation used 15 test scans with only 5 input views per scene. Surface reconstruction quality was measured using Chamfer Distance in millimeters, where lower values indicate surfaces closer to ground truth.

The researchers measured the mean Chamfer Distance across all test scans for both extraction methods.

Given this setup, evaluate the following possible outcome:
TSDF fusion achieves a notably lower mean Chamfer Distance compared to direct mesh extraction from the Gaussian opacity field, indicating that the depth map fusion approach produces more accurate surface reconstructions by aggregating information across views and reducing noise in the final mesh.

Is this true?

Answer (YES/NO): NO